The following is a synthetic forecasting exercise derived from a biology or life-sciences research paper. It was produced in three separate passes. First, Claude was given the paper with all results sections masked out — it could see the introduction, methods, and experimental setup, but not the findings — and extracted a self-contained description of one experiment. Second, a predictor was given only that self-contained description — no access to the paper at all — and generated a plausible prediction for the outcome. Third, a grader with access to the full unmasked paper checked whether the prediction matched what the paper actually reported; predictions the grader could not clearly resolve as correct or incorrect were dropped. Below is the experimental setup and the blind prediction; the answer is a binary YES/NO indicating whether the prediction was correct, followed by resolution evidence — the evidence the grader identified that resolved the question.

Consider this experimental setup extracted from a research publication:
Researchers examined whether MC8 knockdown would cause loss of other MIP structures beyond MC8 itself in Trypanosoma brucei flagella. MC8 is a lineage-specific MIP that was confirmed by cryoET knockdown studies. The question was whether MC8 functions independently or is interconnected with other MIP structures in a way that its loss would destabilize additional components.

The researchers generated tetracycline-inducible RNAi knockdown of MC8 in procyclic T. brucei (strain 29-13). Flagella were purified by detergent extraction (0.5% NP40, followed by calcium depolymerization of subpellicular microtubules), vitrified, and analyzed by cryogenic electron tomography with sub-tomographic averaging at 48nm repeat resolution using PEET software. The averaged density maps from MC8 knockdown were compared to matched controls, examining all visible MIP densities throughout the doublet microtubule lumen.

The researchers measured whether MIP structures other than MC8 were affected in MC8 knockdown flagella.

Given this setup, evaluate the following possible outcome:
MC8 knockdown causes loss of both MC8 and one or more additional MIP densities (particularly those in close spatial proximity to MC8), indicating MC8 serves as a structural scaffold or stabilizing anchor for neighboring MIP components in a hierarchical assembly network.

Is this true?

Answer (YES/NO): NO